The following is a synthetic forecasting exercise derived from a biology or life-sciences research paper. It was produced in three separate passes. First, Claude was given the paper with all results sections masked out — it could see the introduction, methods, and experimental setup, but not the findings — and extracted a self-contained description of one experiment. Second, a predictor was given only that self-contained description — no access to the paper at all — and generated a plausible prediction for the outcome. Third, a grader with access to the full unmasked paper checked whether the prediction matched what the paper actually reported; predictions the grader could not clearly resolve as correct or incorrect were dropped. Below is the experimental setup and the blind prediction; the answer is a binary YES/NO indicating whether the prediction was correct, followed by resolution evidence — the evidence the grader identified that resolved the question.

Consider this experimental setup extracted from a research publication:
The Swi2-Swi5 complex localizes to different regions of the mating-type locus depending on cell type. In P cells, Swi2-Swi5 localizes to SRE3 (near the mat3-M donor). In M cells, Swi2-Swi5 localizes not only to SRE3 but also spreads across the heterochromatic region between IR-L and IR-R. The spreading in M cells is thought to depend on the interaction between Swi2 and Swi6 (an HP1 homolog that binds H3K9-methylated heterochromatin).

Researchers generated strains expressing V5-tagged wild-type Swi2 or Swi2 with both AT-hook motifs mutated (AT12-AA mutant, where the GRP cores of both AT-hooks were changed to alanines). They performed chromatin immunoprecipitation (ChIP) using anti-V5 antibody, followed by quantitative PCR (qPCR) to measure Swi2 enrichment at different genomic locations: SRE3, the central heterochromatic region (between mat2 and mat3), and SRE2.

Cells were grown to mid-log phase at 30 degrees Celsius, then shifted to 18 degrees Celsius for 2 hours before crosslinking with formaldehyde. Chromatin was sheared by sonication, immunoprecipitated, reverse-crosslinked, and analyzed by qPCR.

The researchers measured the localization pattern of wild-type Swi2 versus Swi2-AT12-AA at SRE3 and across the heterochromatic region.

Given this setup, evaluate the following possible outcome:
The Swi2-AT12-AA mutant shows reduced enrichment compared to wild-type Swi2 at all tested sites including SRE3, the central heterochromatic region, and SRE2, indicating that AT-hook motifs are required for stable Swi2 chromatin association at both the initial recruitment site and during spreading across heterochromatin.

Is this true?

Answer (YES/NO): YES